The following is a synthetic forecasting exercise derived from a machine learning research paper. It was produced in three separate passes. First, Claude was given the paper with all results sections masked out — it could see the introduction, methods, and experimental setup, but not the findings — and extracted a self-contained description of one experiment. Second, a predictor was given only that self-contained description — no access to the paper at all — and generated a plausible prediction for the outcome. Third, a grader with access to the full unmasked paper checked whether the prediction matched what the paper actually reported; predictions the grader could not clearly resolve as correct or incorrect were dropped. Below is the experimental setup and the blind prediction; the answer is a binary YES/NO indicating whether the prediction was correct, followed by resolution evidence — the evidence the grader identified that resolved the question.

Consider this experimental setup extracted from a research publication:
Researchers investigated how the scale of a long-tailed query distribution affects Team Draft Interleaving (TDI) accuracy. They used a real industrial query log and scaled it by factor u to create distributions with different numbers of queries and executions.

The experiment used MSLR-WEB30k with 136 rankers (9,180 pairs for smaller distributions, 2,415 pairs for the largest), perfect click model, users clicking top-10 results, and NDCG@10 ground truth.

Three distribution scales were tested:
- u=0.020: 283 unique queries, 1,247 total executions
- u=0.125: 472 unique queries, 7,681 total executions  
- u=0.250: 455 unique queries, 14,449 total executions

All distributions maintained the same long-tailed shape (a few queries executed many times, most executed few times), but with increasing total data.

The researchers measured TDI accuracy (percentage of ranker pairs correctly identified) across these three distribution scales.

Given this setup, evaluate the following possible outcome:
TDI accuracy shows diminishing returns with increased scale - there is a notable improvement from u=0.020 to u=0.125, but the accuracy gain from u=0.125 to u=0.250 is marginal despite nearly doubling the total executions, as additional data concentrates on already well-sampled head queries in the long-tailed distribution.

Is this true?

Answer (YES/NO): NO